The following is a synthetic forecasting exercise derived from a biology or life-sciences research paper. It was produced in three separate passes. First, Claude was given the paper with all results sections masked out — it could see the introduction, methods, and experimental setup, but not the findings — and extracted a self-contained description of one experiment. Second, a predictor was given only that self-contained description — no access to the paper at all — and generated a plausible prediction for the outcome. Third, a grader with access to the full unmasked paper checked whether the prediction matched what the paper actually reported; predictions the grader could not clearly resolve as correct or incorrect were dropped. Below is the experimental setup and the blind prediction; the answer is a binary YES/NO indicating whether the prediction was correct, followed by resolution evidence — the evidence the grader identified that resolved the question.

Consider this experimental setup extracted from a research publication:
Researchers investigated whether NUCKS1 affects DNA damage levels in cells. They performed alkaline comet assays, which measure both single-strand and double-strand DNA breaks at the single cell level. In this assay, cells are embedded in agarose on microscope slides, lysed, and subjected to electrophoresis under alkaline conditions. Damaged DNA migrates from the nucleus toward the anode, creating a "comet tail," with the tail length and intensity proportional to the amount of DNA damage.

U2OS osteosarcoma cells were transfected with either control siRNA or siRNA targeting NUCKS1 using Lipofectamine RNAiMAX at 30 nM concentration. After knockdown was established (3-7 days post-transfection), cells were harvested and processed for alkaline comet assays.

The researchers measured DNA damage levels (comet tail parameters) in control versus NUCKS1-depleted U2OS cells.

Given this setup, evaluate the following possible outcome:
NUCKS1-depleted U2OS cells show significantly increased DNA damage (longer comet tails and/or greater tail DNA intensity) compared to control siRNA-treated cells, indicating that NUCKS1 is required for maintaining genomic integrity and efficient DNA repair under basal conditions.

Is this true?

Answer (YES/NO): NO